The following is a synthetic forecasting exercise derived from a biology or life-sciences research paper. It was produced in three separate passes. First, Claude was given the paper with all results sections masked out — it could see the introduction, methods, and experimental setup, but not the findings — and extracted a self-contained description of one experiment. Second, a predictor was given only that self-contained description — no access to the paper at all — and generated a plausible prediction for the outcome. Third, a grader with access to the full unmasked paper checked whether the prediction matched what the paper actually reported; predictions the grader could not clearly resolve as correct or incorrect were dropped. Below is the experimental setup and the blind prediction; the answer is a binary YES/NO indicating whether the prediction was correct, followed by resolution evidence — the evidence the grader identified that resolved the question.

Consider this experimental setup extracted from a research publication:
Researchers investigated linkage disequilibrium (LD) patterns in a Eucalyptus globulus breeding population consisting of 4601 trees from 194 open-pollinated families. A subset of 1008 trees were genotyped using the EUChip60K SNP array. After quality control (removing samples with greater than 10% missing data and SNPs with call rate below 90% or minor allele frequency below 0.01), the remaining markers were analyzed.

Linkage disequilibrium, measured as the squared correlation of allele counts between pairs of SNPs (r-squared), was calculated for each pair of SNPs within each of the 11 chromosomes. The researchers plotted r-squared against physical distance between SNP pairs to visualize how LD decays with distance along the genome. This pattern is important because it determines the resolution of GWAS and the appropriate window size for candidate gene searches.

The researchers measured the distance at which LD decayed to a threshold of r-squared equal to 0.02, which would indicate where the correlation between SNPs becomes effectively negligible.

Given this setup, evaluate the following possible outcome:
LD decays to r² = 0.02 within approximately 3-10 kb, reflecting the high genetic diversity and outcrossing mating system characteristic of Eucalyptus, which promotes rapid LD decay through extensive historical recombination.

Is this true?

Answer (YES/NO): NO